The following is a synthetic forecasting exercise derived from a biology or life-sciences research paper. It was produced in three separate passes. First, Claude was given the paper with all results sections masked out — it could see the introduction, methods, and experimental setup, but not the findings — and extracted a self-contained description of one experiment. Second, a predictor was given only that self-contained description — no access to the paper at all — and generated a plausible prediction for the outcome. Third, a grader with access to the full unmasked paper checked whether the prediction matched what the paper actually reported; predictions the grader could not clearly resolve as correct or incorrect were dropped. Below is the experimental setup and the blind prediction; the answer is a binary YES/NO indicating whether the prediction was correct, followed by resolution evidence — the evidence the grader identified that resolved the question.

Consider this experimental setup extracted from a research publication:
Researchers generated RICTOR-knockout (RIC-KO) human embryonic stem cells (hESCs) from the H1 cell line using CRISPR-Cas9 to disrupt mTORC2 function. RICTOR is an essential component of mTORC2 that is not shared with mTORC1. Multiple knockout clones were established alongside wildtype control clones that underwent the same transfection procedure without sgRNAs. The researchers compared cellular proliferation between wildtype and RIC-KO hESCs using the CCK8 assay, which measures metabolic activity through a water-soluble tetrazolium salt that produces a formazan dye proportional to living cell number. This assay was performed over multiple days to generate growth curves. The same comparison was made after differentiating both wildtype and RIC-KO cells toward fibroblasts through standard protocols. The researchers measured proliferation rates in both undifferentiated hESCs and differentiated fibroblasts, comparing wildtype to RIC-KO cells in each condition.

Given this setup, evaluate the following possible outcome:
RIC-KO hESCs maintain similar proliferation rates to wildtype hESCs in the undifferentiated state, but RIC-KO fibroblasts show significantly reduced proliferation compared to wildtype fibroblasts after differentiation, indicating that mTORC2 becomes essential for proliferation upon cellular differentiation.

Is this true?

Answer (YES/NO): NO